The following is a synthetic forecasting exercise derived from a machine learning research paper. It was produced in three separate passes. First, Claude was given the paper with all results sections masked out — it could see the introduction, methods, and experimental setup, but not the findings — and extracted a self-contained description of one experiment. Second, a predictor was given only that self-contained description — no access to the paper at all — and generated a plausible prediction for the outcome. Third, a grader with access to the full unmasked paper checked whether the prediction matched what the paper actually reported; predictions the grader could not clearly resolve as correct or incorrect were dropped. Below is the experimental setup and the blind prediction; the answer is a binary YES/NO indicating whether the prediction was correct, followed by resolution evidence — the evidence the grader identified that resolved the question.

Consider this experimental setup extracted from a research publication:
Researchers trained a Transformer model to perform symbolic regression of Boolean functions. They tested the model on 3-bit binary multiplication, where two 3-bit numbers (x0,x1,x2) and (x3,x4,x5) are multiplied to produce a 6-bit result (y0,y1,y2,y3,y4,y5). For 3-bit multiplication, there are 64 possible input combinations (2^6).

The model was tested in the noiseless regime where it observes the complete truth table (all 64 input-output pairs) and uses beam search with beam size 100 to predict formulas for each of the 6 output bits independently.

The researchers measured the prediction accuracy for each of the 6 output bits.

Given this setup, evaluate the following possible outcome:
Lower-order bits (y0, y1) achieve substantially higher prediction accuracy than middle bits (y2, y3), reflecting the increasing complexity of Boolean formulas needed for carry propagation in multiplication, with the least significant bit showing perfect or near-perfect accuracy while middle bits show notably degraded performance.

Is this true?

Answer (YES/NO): NO